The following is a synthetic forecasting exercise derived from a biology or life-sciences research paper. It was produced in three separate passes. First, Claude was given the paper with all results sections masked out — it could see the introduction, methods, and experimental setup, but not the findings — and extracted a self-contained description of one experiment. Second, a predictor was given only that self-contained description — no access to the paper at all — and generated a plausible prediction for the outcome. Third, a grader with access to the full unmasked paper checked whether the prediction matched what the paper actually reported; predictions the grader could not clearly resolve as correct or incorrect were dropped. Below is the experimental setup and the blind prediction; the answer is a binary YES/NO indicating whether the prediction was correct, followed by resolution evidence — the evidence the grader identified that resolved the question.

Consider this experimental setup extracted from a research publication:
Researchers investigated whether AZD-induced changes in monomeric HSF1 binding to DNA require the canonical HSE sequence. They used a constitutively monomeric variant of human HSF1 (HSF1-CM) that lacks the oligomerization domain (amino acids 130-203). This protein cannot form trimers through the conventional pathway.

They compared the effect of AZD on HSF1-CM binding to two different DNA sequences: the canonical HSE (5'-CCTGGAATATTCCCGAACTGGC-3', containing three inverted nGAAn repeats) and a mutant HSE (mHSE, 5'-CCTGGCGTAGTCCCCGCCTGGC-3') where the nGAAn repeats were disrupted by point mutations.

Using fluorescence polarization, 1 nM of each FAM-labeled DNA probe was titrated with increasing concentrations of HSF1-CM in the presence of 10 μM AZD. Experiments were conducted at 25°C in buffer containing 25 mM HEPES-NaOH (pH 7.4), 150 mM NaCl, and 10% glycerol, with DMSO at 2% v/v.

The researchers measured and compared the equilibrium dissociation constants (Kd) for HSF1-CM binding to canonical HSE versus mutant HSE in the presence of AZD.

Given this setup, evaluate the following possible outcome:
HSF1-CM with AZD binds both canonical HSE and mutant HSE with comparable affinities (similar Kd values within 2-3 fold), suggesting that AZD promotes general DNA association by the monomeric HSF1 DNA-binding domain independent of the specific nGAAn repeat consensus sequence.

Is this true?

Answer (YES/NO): NO